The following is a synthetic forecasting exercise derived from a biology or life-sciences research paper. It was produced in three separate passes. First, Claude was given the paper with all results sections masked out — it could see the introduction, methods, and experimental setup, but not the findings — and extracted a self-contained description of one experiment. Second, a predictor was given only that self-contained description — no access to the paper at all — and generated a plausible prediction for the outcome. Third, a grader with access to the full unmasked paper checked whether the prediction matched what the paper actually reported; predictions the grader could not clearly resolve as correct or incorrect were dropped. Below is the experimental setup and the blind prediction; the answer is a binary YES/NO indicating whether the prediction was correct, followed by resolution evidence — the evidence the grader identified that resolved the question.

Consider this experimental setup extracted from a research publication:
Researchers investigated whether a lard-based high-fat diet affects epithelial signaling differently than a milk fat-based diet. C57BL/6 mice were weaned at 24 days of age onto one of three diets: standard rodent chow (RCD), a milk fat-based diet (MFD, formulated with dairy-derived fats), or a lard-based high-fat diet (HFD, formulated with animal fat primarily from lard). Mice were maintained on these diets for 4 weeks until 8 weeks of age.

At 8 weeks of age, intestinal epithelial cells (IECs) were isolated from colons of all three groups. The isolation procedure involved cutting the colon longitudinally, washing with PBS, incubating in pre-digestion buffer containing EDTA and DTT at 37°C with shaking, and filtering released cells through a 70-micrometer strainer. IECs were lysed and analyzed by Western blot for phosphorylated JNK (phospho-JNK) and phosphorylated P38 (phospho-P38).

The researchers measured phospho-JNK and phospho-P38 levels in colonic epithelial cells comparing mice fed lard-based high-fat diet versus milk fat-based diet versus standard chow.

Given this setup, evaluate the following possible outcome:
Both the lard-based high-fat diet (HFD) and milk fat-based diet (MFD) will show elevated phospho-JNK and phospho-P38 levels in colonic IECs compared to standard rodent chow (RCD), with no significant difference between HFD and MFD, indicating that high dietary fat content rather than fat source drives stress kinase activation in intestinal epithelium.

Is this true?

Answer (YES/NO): NO